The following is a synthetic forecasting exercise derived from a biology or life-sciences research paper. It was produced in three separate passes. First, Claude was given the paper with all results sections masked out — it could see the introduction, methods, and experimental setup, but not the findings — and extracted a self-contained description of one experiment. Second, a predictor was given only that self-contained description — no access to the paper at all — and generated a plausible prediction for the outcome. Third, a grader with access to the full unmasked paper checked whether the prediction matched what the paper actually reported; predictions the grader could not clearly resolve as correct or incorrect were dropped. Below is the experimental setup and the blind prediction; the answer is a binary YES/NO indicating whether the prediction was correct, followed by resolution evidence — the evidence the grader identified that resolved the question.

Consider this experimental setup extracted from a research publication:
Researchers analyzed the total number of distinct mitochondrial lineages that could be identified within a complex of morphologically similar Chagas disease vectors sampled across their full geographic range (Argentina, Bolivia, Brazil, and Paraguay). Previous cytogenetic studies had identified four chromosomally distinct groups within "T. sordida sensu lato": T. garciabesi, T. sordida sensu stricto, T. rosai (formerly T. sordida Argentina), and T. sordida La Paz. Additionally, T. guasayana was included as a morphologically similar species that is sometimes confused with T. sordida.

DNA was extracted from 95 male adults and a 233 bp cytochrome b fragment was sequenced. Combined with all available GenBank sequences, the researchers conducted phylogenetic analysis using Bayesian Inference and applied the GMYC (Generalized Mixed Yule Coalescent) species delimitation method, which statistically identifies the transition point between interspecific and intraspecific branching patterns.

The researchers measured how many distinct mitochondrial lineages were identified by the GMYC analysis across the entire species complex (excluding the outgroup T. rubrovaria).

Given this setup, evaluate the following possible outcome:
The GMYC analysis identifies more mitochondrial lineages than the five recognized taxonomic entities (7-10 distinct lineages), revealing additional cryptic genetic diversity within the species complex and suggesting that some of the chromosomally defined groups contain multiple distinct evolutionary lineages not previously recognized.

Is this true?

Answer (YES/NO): NO